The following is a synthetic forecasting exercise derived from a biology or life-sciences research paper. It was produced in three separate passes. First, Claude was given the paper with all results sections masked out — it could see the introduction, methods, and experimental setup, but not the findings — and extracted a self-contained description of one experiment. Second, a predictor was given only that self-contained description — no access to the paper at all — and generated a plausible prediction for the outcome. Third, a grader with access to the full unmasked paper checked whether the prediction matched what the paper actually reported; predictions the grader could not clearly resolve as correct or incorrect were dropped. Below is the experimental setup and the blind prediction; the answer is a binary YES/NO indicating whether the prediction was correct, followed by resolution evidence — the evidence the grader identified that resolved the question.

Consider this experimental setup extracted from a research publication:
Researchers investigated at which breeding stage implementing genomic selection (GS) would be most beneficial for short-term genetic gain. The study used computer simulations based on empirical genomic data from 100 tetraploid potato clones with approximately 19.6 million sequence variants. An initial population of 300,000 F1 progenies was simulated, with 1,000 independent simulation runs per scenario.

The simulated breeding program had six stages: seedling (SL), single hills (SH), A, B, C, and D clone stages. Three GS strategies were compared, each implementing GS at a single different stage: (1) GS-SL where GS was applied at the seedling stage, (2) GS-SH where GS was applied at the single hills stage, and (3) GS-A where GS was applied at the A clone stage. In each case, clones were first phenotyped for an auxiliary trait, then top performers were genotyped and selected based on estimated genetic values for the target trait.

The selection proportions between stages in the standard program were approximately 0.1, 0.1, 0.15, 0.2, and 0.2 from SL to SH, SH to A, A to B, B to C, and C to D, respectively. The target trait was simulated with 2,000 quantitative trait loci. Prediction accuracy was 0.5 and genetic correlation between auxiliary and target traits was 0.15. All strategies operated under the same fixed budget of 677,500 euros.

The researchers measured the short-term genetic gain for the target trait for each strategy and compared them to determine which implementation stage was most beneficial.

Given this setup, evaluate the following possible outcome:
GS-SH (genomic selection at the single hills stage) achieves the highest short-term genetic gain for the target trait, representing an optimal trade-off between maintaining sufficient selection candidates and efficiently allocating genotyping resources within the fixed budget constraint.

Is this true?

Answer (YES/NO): YES